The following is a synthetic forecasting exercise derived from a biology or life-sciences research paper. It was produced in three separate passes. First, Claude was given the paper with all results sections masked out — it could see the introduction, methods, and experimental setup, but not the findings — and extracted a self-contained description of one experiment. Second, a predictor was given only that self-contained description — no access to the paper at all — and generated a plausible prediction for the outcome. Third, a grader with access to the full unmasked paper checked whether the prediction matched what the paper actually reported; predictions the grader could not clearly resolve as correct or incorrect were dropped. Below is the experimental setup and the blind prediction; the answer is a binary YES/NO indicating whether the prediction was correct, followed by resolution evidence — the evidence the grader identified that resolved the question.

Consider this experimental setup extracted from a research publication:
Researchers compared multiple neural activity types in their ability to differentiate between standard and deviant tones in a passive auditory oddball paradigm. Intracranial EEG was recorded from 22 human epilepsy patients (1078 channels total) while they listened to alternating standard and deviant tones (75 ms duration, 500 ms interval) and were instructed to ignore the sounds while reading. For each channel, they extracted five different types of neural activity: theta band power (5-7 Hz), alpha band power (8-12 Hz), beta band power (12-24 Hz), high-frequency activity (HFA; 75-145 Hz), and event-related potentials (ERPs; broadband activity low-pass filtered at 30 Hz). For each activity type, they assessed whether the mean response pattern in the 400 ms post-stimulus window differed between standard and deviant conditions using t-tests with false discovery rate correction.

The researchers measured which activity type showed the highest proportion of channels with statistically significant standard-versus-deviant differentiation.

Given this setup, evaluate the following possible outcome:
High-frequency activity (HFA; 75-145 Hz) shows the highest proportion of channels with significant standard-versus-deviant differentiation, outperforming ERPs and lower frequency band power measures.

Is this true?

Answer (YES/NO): NO